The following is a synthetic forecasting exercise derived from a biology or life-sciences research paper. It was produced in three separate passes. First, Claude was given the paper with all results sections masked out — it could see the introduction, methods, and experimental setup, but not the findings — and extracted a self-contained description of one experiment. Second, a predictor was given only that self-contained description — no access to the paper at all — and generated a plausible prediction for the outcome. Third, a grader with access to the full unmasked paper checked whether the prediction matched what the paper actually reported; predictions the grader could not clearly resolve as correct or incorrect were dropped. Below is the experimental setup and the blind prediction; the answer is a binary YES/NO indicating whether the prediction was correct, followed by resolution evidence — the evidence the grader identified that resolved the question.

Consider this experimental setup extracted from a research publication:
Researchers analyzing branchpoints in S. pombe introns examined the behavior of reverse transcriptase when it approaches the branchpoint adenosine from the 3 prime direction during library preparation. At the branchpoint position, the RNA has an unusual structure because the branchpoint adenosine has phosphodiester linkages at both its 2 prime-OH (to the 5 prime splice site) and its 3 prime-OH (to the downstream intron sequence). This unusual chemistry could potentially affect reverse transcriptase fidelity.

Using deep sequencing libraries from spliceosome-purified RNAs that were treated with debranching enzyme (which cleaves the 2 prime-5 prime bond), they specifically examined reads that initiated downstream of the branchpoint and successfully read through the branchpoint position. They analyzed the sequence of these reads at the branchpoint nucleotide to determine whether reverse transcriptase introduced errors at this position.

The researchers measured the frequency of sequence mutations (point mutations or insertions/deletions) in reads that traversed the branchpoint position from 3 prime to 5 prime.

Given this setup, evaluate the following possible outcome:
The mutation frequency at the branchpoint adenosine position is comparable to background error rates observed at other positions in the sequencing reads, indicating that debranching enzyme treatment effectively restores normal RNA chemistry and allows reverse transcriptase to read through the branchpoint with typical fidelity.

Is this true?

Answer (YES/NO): YES